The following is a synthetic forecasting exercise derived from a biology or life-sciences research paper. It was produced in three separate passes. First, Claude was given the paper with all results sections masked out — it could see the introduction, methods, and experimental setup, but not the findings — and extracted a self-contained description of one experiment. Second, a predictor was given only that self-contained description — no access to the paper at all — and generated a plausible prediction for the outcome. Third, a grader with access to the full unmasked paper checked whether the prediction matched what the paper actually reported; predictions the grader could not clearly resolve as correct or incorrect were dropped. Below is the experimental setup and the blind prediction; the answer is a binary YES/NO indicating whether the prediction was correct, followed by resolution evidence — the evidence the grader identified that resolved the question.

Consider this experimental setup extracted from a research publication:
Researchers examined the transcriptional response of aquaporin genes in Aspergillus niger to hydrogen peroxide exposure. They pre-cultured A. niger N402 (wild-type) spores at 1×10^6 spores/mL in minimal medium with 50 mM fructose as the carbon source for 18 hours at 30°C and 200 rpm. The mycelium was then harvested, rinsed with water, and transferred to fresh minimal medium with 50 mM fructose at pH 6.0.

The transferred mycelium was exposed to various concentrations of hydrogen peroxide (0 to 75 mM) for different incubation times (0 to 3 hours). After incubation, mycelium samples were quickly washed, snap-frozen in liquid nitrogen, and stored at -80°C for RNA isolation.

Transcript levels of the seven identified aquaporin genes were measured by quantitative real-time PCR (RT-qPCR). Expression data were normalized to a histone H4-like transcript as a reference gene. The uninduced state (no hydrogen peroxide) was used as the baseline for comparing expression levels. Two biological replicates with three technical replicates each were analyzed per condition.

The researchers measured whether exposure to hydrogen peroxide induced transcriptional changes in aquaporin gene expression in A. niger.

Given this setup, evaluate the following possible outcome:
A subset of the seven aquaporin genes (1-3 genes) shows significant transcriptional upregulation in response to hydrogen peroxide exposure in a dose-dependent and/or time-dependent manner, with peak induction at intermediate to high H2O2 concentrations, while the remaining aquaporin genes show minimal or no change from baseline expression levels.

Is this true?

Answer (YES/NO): NO